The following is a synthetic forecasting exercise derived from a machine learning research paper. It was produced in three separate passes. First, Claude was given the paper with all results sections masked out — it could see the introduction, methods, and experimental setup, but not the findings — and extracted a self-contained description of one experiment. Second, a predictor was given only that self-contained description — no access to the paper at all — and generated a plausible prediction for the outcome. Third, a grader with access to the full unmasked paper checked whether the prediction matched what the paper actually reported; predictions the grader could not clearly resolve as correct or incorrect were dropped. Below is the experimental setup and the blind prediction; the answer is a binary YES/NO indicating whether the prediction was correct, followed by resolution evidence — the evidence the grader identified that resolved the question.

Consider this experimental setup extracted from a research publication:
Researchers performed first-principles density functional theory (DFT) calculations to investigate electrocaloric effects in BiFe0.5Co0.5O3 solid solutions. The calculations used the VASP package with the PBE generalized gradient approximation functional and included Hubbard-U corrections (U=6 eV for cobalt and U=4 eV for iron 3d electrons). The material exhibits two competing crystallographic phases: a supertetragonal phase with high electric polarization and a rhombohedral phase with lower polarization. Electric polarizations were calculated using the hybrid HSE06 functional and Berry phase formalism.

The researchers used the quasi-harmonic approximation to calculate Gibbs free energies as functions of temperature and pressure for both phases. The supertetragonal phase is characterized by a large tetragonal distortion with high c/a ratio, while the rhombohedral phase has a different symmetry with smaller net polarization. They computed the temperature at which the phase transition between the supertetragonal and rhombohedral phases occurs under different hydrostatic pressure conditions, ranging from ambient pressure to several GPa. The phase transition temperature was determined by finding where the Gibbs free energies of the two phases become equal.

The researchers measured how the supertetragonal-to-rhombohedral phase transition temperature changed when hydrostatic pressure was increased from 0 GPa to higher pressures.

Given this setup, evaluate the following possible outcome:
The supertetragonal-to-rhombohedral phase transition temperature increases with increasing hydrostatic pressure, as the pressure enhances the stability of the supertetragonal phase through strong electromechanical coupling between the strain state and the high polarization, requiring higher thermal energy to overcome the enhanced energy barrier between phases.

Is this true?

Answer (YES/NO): YES